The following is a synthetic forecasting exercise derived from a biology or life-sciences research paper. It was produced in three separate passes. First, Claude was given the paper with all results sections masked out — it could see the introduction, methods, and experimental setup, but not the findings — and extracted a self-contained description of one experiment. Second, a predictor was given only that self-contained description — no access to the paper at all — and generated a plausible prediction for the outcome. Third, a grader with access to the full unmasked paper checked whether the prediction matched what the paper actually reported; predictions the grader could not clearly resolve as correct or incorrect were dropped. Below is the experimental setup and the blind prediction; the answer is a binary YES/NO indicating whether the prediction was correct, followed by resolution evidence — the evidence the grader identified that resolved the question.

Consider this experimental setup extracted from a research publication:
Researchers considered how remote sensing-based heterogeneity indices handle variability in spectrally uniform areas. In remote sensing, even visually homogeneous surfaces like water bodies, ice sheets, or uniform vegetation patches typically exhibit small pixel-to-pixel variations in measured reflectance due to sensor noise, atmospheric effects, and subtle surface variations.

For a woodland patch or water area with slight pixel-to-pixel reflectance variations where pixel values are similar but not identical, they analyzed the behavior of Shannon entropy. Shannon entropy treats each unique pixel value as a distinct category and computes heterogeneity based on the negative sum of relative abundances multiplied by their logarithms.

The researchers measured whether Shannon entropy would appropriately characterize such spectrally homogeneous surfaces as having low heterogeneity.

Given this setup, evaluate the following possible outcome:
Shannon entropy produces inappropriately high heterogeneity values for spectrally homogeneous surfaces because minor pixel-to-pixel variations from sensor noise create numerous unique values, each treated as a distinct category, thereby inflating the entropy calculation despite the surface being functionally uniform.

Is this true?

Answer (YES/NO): YES